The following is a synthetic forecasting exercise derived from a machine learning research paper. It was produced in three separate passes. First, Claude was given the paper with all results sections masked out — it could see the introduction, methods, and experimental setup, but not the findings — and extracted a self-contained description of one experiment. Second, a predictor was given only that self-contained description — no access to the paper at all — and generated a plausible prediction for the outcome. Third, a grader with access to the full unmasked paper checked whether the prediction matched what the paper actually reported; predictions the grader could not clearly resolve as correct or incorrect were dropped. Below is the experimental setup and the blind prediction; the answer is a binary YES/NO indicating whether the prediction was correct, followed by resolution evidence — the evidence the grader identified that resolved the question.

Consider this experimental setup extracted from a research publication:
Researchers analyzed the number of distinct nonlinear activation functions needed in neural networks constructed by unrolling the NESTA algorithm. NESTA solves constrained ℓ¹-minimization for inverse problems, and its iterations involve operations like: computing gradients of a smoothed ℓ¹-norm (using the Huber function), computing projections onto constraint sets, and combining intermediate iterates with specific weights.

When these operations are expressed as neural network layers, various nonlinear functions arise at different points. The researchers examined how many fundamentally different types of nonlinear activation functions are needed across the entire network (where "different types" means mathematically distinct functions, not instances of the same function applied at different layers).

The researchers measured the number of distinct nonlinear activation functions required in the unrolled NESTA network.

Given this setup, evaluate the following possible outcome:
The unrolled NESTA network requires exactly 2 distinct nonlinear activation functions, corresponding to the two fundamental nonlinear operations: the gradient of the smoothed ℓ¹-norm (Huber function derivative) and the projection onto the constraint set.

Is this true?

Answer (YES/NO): NO